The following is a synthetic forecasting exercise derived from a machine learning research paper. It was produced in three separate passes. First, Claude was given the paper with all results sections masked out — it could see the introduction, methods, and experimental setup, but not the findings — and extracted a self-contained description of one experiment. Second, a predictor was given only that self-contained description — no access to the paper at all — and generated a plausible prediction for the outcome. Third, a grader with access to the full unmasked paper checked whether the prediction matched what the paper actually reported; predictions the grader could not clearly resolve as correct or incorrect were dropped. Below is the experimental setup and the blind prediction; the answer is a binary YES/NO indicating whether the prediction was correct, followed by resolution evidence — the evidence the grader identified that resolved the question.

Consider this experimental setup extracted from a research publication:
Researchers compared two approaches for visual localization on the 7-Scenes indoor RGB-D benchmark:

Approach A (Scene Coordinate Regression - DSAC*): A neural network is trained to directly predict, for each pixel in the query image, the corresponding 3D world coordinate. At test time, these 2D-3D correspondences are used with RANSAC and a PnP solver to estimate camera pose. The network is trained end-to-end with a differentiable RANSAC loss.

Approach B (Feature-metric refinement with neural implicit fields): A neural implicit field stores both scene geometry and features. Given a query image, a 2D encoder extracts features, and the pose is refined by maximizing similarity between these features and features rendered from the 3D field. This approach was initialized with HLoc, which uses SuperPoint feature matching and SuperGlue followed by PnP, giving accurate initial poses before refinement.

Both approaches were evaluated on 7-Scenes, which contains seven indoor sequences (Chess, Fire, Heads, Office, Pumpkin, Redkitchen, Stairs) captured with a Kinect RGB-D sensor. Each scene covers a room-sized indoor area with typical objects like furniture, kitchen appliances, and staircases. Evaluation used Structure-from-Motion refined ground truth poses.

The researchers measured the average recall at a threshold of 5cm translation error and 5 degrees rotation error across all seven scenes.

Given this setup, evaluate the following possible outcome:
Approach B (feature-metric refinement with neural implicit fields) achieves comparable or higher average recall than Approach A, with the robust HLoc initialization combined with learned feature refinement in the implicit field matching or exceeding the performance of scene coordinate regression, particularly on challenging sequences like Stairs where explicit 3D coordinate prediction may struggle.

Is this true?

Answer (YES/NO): NO